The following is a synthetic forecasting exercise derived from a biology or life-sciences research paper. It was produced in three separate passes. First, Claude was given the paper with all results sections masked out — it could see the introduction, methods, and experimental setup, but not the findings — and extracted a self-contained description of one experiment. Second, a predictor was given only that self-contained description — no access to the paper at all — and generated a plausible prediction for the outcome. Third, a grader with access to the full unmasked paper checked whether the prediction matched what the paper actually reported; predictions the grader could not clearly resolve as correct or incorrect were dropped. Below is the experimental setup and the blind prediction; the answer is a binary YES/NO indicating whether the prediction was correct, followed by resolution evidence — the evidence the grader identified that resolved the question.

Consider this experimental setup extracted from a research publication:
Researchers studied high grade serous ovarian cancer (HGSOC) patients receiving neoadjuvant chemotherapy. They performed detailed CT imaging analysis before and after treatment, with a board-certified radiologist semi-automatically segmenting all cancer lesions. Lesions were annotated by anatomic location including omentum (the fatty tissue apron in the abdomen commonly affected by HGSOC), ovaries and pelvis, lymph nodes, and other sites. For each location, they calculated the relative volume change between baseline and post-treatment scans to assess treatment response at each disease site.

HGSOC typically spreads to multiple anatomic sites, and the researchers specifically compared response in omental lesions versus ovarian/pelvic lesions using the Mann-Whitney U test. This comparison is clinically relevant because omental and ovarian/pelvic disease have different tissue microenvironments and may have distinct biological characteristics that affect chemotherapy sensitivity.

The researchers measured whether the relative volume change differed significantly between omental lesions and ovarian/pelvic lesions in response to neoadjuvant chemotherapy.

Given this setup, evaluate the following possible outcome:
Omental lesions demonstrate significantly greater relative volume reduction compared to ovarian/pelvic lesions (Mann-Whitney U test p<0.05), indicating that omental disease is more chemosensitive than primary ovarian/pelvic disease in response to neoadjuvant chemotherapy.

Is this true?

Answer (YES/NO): YES